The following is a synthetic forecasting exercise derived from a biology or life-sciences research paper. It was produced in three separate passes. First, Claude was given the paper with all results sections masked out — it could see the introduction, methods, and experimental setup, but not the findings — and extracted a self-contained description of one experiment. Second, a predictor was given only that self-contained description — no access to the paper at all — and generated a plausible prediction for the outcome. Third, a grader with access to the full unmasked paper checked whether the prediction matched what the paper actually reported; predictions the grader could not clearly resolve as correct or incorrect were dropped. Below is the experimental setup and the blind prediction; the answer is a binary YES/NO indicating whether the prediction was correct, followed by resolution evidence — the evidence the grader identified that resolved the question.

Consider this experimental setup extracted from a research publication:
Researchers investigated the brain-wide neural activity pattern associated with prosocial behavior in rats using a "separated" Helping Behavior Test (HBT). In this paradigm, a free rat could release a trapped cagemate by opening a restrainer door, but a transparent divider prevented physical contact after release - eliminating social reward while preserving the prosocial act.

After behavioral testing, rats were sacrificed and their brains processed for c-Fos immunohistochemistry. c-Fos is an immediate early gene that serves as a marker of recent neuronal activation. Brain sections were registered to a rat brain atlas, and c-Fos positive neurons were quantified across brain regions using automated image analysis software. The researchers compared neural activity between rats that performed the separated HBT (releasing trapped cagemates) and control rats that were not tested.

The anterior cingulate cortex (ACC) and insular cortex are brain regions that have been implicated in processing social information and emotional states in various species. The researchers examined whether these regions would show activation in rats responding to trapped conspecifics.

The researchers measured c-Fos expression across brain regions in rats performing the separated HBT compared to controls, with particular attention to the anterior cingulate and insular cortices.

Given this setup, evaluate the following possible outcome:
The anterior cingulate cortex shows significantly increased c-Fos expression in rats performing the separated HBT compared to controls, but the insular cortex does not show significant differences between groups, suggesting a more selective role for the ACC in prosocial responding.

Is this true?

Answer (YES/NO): NO